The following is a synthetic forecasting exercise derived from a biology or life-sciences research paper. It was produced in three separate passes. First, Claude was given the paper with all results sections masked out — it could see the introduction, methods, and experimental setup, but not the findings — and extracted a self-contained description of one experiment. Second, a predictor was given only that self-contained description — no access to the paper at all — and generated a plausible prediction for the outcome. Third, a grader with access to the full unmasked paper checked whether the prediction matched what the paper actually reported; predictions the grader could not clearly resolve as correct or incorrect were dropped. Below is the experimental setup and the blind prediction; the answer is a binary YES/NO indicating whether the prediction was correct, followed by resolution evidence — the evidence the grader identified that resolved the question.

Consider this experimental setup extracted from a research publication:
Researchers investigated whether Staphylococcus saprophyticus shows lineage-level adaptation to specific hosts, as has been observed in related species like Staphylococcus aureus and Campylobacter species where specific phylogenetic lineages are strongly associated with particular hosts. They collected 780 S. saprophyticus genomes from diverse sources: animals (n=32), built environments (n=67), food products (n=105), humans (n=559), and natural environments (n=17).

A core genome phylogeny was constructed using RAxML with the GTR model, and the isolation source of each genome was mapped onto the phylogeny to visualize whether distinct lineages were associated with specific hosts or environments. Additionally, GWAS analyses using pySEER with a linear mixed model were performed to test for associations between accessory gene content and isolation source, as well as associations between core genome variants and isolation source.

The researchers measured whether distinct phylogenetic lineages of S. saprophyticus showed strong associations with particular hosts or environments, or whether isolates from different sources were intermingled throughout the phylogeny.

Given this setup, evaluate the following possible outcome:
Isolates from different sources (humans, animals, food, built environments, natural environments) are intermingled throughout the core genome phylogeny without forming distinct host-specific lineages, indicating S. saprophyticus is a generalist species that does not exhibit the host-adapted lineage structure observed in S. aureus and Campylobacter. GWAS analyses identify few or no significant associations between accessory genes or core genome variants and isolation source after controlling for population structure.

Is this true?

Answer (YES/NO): YES